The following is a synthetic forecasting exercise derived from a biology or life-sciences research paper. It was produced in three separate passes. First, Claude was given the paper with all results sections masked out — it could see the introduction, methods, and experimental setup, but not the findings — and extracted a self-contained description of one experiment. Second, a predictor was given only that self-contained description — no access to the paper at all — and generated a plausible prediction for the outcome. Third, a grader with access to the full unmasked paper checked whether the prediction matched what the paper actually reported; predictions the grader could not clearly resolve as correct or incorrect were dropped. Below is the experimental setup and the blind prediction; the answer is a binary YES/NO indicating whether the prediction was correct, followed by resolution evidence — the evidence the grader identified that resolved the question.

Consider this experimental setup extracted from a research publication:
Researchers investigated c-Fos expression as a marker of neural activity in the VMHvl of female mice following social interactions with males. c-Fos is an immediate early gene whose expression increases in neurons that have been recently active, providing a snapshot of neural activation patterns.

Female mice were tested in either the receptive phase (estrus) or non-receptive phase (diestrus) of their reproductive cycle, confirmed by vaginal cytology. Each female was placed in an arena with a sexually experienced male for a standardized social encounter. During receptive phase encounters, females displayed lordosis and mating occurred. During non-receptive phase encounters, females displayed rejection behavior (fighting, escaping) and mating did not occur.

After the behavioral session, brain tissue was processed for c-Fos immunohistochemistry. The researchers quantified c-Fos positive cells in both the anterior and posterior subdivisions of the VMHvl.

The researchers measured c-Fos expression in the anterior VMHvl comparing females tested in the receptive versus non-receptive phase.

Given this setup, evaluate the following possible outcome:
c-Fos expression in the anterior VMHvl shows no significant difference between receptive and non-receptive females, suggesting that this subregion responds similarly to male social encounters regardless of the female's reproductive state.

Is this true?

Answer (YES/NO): NO